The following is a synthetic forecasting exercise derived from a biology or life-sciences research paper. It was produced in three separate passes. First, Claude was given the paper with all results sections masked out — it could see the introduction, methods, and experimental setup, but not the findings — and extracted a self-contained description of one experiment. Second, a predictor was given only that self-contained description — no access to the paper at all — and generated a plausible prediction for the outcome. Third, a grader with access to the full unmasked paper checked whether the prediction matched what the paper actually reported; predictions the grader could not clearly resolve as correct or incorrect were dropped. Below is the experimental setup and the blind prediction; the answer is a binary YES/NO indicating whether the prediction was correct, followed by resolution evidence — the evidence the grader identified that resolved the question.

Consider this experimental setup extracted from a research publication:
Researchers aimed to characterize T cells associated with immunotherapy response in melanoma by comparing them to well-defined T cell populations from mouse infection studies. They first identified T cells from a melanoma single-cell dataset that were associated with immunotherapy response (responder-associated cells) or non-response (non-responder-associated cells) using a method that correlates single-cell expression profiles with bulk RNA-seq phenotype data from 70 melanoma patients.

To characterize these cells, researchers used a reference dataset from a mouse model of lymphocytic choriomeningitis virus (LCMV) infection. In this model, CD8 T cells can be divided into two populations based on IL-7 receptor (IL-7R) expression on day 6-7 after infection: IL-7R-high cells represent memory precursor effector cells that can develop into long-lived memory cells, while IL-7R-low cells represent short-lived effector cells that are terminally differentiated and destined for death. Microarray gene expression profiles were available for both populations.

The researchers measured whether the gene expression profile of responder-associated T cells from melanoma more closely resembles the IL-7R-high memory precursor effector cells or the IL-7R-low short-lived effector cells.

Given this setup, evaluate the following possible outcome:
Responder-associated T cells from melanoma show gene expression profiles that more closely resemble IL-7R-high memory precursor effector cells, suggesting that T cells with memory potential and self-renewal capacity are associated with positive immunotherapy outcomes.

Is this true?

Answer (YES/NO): YES